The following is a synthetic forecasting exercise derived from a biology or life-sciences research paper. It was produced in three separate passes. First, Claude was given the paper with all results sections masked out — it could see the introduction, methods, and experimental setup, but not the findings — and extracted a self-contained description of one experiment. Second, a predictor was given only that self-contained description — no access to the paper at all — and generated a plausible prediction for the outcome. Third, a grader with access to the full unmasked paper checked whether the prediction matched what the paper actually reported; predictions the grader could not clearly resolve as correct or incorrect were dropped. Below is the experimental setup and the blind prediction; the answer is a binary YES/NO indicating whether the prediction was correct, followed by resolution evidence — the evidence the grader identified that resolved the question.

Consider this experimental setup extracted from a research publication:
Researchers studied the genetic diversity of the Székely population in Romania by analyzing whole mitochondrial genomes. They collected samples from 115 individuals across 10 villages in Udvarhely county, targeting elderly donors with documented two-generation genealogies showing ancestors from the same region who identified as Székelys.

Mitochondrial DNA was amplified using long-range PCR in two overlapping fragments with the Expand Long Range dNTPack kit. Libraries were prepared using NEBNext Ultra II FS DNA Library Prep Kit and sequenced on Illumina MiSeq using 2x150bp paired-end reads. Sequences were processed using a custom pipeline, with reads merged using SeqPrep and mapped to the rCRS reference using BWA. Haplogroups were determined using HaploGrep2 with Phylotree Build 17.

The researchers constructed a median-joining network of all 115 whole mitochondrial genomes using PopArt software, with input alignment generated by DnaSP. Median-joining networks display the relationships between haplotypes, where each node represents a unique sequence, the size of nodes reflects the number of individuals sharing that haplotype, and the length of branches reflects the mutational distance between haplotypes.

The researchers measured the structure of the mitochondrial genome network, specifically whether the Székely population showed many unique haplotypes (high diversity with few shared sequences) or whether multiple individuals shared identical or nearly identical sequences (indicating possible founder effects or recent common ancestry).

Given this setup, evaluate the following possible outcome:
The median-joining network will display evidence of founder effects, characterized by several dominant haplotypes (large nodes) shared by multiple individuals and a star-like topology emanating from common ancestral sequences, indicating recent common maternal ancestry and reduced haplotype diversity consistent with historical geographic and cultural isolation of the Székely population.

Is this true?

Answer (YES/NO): NO